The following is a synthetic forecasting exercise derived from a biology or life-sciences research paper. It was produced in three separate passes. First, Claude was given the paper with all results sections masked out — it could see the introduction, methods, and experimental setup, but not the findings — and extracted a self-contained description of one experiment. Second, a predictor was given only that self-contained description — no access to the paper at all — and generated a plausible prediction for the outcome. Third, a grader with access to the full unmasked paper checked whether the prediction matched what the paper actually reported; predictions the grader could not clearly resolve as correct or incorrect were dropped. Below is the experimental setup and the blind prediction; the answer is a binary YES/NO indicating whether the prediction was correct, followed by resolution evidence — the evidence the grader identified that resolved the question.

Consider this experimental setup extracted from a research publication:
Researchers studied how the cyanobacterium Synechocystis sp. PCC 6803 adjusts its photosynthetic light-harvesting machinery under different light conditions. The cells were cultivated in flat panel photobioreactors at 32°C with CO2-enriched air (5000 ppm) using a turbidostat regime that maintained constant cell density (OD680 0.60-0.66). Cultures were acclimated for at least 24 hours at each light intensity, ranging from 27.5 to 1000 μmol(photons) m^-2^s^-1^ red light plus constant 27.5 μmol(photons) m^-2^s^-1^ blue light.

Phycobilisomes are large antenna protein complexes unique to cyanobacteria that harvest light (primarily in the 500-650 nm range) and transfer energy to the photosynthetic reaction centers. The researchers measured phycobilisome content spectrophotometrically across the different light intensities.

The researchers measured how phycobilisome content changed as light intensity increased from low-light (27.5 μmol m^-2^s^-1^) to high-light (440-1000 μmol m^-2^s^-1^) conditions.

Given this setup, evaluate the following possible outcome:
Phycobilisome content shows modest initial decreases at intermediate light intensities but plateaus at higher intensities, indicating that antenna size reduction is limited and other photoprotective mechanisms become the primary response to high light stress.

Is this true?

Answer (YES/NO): NO